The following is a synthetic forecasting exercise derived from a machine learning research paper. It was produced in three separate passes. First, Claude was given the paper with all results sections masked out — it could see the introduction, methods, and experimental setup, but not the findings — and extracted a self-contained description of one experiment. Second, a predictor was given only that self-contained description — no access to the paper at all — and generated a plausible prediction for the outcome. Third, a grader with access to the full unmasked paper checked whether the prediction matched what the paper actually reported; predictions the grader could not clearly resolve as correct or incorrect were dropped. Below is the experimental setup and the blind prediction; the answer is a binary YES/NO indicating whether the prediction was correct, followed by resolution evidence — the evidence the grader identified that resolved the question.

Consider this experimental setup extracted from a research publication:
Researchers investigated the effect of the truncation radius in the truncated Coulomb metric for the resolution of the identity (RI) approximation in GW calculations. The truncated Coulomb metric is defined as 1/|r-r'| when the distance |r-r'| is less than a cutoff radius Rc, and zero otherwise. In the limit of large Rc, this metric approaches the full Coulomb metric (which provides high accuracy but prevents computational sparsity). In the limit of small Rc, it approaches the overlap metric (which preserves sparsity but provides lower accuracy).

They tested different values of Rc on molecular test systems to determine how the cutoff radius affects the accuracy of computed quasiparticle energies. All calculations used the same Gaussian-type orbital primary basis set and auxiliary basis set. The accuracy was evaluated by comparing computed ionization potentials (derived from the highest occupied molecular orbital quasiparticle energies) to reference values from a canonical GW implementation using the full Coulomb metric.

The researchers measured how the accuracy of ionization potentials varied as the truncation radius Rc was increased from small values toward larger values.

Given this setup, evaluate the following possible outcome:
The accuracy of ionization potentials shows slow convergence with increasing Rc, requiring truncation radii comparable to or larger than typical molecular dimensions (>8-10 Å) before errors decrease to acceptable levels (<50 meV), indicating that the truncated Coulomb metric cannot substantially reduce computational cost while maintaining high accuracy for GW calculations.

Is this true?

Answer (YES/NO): NO